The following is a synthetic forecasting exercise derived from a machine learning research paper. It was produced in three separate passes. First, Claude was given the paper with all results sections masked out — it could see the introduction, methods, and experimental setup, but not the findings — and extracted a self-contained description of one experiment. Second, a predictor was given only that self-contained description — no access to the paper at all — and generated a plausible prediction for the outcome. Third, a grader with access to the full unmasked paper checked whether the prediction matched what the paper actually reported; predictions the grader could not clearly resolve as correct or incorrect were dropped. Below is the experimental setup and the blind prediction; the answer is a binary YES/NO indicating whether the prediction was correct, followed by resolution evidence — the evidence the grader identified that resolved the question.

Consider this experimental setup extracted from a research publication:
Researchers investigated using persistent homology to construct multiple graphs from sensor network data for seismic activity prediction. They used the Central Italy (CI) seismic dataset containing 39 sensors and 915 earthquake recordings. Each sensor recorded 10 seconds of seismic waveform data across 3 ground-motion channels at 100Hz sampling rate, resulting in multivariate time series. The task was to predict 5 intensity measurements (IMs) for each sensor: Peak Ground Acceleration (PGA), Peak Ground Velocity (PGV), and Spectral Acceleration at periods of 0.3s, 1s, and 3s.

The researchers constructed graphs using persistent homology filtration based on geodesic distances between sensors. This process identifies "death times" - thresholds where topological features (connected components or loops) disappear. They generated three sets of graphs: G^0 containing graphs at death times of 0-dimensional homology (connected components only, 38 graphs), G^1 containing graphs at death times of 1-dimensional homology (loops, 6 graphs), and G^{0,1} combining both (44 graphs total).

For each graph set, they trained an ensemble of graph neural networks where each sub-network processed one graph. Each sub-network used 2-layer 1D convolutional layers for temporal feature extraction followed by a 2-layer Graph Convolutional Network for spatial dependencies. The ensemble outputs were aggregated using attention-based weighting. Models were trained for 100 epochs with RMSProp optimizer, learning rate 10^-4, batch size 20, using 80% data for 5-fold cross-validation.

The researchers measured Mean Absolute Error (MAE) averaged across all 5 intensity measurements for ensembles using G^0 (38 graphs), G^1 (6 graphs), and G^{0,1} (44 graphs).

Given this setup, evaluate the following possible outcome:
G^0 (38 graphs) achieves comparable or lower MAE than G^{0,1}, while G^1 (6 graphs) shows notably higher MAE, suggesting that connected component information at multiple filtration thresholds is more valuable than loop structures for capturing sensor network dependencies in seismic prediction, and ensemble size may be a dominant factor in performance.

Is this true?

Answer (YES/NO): NO